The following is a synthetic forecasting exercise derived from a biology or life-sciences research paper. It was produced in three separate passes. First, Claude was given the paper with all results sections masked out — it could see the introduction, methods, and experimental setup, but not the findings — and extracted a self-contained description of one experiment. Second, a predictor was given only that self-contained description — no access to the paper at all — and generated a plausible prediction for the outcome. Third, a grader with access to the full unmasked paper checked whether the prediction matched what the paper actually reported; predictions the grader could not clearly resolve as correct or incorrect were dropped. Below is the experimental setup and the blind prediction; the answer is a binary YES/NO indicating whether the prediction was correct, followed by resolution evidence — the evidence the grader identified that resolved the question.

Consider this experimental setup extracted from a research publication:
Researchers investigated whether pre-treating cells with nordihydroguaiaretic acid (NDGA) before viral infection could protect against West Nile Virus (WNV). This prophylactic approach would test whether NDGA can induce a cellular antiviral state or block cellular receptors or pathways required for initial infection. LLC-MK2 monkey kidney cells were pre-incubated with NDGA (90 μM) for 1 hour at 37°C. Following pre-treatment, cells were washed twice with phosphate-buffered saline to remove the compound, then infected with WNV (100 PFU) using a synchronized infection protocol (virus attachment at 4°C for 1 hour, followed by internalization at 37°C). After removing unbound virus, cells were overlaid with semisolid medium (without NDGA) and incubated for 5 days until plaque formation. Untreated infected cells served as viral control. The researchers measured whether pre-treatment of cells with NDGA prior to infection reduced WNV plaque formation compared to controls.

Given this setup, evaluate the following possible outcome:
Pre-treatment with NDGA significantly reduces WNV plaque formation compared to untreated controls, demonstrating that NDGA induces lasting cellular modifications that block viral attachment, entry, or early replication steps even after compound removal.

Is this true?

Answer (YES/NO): NO